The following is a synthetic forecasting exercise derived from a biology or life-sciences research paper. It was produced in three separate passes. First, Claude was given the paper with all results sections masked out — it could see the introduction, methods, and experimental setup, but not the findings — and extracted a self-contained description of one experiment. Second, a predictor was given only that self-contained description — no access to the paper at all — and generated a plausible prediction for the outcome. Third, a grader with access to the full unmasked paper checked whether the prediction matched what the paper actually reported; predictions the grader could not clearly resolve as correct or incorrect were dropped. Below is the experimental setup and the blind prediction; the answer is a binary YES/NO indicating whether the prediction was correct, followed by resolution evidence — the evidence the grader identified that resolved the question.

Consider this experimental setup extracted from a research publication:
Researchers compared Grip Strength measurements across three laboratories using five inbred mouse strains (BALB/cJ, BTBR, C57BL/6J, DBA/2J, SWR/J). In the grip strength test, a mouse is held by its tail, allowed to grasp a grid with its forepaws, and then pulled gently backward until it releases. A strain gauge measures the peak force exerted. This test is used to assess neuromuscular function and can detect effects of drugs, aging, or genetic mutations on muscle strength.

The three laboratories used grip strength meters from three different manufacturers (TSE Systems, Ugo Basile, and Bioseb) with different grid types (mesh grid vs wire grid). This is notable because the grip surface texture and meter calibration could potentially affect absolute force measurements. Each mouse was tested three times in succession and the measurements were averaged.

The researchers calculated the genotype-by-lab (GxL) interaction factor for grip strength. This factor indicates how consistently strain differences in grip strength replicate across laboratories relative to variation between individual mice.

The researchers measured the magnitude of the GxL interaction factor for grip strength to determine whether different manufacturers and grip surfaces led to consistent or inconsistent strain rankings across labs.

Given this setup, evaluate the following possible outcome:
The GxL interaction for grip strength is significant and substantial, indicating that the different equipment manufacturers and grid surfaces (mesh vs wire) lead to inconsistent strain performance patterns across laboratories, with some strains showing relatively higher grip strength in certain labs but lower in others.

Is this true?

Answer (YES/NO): NO